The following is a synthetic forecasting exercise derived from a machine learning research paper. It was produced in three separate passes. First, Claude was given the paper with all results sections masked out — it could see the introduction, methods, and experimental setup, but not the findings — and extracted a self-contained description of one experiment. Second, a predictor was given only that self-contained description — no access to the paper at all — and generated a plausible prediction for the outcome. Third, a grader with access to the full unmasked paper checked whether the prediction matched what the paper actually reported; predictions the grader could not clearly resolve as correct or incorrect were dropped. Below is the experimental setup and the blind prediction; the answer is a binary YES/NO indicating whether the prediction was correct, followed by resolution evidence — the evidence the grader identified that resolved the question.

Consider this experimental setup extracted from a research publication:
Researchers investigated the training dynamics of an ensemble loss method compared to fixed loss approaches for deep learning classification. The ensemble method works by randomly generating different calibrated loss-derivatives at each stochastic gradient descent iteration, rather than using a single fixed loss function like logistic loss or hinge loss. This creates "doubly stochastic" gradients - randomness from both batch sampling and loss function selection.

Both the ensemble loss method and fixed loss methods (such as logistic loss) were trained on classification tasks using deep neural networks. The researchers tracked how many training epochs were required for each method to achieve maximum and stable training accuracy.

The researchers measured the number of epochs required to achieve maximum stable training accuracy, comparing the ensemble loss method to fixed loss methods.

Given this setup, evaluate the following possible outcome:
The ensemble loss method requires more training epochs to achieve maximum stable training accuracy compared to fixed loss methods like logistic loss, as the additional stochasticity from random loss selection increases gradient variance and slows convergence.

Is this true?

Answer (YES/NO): YES